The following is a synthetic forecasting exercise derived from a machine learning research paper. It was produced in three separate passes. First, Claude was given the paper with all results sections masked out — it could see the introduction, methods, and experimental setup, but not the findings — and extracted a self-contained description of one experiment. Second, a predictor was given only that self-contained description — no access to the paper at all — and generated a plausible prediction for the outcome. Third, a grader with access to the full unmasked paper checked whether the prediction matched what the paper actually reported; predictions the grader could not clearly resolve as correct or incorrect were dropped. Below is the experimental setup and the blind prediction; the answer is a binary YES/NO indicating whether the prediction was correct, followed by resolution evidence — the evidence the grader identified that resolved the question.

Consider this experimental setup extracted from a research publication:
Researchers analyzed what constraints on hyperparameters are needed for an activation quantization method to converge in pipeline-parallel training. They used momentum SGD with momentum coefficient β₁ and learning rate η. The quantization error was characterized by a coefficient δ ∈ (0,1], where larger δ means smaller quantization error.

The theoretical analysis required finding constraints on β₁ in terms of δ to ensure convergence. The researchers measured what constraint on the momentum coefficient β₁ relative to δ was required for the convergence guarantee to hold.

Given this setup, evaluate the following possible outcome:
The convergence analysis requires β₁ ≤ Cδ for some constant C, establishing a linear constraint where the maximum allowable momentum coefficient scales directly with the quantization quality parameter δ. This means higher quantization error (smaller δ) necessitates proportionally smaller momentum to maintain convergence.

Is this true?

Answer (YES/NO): NO